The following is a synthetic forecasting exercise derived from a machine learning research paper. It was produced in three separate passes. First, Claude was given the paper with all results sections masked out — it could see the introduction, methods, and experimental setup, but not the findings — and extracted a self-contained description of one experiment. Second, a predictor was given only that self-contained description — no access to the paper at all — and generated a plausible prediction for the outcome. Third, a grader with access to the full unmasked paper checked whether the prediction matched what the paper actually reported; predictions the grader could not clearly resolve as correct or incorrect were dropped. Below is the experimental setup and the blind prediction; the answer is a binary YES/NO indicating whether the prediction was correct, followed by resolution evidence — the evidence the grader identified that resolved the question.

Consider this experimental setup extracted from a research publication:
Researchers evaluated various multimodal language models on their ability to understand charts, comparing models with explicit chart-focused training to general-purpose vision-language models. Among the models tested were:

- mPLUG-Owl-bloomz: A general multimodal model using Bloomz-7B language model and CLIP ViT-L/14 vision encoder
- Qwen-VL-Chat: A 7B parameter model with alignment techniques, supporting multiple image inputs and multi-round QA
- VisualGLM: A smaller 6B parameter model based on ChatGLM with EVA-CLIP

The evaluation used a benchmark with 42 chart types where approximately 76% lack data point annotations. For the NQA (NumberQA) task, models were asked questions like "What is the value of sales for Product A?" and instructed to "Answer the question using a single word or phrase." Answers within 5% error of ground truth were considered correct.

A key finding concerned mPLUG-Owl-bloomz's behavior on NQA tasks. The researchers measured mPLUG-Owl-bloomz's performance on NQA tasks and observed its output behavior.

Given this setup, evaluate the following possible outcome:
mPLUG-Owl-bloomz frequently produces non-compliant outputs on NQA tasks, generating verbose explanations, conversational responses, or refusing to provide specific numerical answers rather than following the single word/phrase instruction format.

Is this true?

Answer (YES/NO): YES